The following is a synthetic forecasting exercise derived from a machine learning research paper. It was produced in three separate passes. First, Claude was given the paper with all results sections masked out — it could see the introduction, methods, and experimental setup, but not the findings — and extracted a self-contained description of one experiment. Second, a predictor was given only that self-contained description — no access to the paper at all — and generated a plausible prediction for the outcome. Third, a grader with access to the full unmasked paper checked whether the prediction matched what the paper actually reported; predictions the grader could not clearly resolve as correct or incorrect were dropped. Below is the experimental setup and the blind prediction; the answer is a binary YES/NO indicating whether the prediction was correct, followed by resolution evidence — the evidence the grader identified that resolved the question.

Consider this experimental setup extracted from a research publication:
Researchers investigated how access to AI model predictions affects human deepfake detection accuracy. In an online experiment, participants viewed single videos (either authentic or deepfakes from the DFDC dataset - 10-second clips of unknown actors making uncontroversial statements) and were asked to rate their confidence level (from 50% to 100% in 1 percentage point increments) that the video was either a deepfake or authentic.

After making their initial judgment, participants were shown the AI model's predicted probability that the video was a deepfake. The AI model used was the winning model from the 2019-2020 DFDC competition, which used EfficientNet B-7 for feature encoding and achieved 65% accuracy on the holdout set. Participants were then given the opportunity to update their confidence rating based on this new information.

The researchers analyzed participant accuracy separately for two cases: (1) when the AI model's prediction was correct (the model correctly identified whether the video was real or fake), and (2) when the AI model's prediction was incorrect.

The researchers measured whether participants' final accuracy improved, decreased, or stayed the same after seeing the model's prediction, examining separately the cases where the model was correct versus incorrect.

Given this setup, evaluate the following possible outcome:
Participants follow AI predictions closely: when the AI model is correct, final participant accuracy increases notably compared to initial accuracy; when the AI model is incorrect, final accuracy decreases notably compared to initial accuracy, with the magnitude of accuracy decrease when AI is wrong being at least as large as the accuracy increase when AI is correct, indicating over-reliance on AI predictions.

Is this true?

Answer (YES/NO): NO